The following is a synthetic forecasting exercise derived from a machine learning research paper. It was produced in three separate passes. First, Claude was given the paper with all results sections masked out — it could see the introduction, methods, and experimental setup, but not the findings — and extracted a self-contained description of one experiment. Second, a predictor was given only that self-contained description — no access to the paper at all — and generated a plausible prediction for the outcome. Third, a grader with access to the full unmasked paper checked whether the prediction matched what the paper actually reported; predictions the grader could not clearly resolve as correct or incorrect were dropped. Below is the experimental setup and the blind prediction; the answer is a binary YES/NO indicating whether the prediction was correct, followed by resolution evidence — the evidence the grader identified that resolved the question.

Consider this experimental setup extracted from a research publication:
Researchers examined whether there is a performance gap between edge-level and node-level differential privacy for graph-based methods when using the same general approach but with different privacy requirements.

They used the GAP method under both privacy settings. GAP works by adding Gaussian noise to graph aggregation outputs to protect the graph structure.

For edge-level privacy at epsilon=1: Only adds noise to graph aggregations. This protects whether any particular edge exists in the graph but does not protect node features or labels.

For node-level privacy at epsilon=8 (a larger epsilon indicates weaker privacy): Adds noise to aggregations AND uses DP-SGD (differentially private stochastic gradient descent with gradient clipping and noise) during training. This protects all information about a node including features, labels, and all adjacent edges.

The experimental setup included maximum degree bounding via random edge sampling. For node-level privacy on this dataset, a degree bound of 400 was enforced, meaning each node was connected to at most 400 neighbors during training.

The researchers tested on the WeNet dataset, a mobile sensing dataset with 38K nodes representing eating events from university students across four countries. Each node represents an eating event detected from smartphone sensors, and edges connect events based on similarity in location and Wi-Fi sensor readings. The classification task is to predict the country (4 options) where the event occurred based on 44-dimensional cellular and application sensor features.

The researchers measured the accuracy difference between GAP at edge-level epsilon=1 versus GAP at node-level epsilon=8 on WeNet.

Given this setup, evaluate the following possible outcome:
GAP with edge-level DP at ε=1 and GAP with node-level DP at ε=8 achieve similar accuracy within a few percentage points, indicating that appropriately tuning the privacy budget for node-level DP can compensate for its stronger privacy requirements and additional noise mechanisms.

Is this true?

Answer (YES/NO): NO